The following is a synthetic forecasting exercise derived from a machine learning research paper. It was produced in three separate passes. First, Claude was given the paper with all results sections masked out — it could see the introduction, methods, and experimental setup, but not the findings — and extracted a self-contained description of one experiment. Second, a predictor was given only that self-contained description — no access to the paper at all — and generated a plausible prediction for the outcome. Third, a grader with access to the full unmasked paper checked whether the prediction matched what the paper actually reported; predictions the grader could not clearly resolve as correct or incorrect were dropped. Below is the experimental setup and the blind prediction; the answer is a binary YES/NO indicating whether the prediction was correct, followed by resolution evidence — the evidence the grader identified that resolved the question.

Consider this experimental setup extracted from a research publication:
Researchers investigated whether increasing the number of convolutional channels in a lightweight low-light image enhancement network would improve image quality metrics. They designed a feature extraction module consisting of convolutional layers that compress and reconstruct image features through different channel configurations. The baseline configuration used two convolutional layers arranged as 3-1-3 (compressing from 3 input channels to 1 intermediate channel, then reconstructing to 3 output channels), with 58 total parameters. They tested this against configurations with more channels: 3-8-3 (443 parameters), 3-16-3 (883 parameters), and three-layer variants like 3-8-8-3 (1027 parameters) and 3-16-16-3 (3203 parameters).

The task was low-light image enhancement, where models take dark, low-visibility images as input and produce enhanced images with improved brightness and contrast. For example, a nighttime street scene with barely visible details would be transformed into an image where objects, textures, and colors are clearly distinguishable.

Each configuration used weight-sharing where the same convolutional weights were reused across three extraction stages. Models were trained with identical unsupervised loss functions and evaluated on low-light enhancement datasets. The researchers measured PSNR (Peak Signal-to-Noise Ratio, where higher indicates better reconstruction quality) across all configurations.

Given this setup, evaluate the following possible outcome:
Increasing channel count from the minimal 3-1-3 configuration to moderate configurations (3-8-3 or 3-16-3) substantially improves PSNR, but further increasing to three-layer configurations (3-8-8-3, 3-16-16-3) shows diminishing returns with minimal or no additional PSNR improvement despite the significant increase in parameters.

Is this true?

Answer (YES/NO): NO